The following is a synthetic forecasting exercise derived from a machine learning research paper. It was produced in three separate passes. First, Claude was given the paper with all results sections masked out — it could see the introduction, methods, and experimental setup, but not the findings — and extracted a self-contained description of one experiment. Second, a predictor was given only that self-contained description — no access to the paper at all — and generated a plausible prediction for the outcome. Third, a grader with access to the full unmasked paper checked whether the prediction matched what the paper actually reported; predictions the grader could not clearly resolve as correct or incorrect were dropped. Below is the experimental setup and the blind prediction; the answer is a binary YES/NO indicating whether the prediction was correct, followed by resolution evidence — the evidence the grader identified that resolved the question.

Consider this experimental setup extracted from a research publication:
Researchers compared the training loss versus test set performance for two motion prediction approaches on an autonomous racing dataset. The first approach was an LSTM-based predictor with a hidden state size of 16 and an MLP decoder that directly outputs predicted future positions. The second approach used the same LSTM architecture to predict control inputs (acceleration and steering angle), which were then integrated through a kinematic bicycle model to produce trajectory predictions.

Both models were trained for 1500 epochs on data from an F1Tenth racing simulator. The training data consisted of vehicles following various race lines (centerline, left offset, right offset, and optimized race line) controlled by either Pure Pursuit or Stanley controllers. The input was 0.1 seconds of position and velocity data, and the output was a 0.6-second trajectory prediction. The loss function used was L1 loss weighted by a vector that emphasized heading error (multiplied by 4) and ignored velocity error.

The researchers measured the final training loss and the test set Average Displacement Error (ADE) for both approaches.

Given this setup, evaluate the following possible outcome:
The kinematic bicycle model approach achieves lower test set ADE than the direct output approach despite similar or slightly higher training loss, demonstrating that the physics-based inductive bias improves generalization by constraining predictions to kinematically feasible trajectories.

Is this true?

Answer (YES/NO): YES